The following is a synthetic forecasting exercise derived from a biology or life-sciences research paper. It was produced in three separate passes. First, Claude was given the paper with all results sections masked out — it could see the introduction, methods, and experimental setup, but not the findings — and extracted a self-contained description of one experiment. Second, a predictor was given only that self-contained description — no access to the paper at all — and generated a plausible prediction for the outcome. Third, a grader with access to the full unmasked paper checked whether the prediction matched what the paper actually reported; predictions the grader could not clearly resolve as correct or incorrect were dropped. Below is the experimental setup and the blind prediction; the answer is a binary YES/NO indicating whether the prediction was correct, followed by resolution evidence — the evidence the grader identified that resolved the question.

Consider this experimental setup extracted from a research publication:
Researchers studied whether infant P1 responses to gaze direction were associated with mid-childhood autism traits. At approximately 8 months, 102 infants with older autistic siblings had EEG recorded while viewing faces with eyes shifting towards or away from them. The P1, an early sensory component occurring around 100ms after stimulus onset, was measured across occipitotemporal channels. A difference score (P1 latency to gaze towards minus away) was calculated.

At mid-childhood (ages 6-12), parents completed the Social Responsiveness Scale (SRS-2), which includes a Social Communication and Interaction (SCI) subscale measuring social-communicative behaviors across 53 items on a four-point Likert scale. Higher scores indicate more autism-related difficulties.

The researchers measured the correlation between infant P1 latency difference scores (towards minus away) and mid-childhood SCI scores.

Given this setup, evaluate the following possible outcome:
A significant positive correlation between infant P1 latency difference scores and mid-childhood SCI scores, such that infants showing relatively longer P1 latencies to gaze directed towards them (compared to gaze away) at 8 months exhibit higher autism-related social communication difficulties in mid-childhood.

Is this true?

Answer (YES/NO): NO